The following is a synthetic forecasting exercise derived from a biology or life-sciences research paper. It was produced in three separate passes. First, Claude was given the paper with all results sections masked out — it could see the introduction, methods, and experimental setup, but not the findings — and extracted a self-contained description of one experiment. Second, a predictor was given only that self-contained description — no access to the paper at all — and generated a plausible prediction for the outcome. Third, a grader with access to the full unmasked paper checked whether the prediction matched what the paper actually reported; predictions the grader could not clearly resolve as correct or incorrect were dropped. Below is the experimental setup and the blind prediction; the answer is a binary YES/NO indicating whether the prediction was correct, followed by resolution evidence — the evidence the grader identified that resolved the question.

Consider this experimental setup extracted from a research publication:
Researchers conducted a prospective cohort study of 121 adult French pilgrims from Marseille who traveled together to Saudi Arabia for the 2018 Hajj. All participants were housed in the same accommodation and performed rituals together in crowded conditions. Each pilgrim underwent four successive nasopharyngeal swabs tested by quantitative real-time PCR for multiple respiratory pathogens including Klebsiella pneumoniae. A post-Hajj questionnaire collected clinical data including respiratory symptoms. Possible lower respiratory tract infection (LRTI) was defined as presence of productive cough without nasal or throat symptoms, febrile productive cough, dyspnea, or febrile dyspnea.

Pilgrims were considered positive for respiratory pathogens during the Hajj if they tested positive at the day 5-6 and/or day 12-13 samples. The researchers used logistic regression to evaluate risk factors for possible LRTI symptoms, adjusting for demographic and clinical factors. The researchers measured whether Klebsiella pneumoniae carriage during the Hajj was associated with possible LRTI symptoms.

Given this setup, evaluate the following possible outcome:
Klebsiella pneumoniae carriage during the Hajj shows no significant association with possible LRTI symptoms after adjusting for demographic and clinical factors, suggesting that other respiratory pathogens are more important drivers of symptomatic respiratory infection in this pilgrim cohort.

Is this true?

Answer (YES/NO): NO